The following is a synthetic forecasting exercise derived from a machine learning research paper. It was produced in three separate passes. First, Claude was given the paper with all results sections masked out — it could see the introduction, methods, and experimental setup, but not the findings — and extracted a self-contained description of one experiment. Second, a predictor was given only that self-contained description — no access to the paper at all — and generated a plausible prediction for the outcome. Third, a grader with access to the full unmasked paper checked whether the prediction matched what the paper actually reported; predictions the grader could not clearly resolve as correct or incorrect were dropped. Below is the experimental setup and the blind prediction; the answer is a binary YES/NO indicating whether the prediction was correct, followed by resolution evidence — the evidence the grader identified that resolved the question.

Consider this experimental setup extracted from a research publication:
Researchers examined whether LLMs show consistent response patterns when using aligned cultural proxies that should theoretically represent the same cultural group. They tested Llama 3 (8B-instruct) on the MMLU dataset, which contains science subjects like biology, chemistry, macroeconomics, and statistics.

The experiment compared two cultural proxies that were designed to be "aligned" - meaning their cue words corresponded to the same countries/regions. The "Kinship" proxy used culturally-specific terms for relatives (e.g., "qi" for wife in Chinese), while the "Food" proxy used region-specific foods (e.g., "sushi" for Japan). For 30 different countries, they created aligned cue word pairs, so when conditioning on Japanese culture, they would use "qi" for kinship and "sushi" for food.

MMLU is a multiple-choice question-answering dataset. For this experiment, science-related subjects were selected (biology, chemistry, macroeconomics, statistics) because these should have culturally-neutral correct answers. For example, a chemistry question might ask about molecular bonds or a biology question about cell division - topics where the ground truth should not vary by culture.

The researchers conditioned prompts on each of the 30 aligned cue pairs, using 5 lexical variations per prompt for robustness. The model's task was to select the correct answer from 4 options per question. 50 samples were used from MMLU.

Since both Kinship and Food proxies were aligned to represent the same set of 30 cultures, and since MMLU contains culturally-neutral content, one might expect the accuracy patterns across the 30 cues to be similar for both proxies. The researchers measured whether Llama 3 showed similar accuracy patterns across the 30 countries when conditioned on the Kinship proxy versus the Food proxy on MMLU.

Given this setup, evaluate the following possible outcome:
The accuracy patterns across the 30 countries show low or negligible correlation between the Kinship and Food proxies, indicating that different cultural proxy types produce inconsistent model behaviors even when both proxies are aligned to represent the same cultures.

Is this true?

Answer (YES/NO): YES